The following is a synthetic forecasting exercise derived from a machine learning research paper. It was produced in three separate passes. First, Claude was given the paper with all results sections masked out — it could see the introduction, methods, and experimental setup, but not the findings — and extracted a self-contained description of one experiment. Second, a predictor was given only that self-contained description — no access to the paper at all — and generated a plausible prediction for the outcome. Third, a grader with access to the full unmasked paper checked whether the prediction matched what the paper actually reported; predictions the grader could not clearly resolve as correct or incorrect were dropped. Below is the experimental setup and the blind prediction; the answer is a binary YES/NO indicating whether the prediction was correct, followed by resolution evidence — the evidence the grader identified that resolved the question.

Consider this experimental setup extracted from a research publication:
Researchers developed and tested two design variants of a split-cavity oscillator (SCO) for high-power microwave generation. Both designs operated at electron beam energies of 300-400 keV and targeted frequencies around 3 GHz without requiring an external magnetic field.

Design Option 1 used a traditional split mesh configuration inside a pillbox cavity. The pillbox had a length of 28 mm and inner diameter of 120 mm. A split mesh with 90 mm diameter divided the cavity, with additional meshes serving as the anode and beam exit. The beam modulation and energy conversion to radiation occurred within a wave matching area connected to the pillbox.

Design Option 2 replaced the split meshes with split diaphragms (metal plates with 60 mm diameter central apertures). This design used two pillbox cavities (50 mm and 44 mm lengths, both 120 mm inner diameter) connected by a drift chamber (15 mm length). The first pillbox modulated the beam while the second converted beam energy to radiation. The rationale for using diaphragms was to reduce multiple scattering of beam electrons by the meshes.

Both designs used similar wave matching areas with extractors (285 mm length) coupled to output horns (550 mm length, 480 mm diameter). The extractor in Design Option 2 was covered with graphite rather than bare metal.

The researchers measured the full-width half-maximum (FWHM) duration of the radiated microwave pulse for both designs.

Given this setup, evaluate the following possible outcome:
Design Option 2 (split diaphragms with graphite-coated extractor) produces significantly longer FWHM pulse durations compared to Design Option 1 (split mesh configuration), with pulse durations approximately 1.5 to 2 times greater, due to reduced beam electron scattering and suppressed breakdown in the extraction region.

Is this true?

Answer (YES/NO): NO